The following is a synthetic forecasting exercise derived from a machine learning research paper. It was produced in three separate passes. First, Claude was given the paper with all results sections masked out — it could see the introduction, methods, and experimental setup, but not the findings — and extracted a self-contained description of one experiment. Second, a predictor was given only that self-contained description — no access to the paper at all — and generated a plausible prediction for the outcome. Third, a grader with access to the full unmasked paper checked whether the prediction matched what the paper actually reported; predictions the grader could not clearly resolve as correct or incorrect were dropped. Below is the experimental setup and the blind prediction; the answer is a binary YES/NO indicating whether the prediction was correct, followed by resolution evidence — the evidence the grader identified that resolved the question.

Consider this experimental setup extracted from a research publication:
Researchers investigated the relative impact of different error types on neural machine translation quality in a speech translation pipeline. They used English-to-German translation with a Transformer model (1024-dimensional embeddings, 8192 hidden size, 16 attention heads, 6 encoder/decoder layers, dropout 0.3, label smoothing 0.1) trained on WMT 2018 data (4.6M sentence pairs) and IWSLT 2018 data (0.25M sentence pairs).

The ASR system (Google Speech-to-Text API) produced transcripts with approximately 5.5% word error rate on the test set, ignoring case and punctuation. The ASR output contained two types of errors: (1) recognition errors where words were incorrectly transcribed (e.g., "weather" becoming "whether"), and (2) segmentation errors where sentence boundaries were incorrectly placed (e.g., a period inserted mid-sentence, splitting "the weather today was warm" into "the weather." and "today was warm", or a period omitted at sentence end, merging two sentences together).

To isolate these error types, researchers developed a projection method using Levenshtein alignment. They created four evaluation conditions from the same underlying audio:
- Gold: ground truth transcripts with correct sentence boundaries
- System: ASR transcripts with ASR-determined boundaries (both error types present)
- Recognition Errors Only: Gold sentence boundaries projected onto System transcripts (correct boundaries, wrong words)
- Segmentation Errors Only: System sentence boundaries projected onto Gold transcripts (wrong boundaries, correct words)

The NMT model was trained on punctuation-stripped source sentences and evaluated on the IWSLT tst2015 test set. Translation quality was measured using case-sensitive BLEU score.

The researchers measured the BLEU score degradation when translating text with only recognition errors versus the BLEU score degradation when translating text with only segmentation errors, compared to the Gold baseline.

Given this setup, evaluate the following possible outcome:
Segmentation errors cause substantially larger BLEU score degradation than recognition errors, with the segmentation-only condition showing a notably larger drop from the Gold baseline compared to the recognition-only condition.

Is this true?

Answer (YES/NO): YES